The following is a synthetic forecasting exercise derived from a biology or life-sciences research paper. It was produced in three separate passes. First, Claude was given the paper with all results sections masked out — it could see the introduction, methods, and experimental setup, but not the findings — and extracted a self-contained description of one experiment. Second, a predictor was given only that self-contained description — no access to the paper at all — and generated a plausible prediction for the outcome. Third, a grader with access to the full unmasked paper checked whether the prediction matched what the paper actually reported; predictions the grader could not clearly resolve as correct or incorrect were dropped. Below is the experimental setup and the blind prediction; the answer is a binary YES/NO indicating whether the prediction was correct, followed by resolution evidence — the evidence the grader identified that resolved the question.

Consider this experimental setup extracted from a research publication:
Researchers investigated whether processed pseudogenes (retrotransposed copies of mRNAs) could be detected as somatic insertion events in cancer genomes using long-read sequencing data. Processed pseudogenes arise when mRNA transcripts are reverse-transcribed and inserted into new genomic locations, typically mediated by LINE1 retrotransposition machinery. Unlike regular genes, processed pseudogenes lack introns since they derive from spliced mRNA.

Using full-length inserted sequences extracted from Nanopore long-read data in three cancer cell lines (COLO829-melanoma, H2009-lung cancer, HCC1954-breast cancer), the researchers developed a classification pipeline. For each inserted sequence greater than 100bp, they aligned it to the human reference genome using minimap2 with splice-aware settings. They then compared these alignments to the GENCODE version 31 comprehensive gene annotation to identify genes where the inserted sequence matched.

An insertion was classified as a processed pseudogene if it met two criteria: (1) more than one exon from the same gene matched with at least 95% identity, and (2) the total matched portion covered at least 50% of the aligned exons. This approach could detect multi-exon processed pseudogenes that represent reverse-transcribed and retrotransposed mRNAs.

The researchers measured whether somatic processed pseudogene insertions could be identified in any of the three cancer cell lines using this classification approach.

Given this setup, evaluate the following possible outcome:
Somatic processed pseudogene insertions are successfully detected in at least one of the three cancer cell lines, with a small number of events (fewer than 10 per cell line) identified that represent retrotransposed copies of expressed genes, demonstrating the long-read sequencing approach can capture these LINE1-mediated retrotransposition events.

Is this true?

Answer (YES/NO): YES